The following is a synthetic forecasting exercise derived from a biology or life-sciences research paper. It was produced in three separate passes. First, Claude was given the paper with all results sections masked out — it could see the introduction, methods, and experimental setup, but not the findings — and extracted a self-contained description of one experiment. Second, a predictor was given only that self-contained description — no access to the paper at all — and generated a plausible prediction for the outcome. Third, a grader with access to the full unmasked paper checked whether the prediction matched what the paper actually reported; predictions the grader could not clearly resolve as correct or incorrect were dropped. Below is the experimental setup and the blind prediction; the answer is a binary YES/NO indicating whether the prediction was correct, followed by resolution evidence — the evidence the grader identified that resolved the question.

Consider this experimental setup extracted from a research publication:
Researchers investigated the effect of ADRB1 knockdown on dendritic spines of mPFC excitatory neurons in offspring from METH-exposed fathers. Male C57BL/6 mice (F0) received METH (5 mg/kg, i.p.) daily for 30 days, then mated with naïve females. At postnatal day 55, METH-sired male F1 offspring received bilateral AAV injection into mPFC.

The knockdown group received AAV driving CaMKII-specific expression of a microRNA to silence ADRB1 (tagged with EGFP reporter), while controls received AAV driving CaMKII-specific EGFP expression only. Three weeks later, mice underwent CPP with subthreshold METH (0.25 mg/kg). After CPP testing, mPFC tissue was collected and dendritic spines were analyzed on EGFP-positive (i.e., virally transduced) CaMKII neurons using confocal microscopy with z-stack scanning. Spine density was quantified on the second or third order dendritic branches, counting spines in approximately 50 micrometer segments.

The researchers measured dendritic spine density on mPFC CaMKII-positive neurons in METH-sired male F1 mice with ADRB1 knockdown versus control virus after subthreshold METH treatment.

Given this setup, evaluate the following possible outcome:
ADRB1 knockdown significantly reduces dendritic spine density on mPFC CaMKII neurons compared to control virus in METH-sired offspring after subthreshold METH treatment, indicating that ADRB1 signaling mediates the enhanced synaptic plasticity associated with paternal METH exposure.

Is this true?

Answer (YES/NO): YES